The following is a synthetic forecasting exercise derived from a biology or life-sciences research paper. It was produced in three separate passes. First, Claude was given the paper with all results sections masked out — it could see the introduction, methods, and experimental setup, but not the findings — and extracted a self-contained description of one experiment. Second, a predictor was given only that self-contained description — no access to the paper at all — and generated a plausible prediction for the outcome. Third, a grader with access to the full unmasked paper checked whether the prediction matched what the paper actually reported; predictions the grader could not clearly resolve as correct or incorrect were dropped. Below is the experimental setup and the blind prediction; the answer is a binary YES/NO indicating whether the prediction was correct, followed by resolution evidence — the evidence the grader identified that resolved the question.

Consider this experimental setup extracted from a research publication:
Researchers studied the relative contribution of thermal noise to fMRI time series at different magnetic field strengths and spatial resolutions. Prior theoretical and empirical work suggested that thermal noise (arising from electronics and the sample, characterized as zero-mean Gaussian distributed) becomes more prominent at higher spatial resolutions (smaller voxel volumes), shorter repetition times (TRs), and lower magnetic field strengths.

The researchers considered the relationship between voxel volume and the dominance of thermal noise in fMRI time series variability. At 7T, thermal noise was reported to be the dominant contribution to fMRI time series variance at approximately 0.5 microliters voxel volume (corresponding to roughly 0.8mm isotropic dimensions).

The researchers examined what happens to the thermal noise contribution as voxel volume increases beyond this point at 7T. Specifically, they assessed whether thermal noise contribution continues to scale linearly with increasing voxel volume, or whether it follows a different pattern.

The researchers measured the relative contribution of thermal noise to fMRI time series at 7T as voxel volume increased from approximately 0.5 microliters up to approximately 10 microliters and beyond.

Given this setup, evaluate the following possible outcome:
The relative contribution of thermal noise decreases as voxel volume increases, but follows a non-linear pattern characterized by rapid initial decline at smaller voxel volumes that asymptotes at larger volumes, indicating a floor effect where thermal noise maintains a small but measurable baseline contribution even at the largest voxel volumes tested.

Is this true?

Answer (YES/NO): NO